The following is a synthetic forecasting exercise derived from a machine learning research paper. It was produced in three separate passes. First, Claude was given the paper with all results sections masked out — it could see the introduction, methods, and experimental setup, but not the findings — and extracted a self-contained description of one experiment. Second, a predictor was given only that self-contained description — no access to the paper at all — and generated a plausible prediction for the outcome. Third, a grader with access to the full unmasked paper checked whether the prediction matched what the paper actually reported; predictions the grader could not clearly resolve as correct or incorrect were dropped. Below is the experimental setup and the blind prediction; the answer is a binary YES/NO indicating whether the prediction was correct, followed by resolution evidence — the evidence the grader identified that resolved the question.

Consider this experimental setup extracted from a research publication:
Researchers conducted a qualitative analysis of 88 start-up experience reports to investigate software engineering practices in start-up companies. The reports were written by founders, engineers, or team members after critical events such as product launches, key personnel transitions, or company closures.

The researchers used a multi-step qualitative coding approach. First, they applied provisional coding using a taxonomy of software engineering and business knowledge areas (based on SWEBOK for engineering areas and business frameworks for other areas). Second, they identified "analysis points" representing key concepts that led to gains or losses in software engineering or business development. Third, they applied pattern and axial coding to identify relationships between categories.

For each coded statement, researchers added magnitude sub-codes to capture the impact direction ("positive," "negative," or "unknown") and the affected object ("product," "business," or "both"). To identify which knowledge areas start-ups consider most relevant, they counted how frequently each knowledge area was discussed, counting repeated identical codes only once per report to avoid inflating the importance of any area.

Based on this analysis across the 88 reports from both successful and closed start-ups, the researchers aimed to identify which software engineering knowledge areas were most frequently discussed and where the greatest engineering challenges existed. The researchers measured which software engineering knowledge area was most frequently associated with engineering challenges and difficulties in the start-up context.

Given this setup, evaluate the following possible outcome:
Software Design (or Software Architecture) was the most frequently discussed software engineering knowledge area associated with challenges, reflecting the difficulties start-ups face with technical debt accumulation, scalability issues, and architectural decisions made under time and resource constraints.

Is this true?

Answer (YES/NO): NO